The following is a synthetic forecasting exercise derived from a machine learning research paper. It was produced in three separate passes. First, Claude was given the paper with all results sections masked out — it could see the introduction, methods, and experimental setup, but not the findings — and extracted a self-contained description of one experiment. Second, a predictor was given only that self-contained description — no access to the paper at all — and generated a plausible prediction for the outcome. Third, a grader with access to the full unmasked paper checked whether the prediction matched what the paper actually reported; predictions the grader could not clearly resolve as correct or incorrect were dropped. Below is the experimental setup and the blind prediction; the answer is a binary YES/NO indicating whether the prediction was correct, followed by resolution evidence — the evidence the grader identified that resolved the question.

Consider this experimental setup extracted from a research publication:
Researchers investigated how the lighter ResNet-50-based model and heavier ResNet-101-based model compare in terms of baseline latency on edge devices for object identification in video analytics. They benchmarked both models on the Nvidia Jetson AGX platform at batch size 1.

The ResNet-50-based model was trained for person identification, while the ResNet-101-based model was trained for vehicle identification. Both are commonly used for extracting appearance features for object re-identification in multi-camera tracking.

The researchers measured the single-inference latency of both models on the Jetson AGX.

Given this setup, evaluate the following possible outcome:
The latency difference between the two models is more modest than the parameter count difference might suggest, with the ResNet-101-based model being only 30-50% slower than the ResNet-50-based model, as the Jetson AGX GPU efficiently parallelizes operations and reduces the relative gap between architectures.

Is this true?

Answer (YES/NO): NO